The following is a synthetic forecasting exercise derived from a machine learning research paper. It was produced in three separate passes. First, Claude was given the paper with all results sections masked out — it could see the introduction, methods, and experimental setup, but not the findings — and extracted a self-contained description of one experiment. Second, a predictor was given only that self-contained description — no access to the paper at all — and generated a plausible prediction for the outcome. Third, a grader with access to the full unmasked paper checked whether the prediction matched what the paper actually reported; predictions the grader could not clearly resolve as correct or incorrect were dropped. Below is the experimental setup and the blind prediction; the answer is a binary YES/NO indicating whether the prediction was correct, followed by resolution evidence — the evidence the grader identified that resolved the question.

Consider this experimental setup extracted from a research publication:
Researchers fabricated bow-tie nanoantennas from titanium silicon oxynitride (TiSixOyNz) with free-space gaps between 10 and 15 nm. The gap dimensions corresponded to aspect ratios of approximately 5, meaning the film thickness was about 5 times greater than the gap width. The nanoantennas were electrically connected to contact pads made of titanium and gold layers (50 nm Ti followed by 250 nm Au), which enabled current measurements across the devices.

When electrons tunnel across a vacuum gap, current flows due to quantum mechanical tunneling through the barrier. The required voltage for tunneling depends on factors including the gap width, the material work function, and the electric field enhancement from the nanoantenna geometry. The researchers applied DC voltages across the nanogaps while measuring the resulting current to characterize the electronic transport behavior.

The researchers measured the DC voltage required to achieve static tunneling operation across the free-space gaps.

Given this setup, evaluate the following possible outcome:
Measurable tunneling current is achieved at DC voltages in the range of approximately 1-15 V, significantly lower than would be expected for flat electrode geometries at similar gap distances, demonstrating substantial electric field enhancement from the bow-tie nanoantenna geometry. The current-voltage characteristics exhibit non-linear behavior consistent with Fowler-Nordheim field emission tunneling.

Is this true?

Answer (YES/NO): YES